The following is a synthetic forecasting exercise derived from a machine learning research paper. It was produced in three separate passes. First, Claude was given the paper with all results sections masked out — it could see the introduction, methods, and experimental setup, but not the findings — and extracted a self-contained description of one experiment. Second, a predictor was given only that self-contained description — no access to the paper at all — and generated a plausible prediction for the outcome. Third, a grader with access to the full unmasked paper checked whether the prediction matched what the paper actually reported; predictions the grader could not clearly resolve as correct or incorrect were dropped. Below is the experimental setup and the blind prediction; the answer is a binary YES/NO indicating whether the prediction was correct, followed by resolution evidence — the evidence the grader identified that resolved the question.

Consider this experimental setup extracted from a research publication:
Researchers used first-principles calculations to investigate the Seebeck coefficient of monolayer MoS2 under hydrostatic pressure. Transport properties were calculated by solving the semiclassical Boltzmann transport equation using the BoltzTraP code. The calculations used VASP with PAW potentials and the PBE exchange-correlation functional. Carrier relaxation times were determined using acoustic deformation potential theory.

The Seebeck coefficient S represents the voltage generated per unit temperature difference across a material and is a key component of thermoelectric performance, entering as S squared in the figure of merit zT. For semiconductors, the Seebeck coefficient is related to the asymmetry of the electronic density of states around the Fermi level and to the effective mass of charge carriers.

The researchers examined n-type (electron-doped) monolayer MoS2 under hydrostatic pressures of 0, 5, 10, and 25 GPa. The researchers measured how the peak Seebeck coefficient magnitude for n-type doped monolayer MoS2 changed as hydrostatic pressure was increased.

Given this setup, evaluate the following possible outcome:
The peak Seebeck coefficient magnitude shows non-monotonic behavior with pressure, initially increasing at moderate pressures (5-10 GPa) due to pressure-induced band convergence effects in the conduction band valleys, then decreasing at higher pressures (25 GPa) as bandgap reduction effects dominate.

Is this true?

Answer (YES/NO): YES